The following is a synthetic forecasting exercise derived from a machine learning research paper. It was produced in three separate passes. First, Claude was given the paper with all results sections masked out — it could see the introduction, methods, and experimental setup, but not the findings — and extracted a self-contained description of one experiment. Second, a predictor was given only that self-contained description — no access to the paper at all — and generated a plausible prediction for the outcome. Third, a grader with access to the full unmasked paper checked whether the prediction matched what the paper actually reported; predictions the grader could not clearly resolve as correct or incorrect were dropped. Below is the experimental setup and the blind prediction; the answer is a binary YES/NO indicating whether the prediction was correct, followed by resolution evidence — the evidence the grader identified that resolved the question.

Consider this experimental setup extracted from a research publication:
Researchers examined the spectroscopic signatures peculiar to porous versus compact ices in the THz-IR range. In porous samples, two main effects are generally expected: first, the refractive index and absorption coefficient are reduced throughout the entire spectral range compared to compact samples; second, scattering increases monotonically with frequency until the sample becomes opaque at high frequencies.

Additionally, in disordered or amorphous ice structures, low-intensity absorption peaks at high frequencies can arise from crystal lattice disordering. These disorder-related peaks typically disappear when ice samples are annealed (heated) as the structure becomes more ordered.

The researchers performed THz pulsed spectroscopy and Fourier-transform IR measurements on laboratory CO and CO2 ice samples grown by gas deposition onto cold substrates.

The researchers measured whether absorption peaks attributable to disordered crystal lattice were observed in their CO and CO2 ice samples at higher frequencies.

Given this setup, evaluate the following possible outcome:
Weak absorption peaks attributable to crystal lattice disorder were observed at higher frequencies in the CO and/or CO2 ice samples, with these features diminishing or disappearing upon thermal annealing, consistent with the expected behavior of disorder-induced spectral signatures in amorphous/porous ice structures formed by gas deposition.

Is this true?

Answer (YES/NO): YES